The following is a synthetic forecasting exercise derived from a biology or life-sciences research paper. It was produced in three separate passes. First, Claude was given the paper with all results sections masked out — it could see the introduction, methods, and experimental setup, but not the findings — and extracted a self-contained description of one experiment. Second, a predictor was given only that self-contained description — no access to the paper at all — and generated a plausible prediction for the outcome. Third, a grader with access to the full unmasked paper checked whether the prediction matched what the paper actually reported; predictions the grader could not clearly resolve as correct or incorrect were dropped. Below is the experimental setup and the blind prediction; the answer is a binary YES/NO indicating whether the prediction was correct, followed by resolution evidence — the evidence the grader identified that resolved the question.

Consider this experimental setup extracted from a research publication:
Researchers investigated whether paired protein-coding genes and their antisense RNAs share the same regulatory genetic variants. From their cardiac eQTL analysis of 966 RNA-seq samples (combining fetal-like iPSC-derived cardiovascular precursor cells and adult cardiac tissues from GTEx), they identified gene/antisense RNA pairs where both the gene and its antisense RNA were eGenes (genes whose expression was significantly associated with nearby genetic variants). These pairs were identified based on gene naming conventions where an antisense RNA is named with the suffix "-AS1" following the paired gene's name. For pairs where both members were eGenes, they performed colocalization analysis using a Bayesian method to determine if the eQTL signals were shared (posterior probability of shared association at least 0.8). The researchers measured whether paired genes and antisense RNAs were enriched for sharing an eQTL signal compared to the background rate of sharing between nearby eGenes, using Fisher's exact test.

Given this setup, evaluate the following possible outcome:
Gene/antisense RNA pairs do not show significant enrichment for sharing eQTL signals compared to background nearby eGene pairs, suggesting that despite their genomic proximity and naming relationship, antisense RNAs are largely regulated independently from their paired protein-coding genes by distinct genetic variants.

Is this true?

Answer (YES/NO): NO